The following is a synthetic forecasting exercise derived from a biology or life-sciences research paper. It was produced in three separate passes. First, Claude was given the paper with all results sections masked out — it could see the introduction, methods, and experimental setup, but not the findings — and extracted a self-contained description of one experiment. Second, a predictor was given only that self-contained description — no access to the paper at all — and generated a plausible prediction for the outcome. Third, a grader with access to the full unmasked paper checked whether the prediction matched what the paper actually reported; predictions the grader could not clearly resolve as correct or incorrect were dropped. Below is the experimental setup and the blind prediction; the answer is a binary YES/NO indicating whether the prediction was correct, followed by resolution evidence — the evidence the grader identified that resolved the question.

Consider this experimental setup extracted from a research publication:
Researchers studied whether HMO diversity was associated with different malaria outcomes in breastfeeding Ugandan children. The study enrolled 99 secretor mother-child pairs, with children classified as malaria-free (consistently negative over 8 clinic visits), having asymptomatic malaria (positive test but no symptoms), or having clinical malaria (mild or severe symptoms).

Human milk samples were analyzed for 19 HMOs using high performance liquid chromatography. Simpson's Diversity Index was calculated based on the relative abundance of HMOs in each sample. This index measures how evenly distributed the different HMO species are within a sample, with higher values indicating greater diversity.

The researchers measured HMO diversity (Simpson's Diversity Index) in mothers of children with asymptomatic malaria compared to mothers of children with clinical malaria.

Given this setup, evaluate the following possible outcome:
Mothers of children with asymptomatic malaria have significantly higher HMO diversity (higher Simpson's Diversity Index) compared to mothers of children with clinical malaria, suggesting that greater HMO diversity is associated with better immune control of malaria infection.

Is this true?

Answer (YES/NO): NO